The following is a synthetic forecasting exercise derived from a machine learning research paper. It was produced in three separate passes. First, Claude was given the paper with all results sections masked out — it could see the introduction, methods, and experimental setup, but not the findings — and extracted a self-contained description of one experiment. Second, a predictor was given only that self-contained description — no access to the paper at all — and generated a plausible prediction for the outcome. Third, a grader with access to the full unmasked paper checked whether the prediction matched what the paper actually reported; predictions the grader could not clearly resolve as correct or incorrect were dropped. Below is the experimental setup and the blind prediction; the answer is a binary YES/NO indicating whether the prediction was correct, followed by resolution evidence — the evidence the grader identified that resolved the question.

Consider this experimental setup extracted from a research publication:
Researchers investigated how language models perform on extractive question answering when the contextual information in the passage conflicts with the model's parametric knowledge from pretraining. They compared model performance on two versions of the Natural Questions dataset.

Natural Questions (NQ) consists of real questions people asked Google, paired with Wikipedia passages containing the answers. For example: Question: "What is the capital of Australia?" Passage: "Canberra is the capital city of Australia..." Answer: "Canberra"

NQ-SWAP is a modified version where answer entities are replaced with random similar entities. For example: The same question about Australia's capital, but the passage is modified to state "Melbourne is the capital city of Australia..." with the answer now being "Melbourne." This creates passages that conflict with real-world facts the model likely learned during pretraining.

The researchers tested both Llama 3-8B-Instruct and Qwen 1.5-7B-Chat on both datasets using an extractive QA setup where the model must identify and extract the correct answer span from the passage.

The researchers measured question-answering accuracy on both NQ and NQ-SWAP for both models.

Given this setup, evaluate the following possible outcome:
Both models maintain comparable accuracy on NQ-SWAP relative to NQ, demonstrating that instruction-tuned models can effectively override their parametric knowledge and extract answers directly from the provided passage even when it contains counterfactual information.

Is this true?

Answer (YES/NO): NO